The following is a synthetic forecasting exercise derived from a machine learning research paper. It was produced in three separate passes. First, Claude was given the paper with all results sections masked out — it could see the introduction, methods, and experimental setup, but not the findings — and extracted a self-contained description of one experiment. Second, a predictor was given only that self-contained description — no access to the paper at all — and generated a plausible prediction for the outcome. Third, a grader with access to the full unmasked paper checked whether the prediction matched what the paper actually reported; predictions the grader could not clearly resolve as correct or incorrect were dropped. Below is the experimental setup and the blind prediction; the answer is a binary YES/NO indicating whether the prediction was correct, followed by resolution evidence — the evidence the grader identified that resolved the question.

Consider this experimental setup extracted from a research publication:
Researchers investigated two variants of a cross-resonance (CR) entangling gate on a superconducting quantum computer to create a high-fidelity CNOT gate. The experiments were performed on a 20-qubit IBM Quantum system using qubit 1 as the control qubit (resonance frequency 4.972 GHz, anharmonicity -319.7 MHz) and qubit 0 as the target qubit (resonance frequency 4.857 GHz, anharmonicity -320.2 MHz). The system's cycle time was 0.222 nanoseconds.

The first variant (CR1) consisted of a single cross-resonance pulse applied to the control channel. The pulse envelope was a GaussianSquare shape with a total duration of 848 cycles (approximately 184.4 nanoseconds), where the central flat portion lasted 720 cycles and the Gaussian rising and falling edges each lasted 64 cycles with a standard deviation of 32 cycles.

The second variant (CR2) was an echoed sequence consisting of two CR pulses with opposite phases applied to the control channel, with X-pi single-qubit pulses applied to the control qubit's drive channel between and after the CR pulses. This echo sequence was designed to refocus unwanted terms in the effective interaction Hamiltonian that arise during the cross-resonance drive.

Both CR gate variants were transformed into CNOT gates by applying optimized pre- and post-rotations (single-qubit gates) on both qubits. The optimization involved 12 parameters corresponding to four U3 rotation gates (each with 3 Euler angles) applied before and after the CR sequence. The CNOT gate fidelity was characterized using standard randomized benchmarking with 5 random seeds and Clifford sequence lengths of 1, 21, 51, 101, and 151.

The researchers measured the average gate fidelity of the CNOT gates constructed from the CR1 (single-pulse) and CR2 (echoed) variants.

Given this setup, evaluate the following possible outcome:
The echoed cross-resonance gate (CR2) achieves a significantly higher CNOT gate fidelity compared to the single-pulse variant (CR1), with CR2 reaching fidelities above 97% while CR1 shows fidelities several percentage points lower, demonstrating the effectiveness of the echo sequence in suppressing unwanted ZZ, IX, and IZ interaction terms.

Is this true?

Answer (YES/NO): NO